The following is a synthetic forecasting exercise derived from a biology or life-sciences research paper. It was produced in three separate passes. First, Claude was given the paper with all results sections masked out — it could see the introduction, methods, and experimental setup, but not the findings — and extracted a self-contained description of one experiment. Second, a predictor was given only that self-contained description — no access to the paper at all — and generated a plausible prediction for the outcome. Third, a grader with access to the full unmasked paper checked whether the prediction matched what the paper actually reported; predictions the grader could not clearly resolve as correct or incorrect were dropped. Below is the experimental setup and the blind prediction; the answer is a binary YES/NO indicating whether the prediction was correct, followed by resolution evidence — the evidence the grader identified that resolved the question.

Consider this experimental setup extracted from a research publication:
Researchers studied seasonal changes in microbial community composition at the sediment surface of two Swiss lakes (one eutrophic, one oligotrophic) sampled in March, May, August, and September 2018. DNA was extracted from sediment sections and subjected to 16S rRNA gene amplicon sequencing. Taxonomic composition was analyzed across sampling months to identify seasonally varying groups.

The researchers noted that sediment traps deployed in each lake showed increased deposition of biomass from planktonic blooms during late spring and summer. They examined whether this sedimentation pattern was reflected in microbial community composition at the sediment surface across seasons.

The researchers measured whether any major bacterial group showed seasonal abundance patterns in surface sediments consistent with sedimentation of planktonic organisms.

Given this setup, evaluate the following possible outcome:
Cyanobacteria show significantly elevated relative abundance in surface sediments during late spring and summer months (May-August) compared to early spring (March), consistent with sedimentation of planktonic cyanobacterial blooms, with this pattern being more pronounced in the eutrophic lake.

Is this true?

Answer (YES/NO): NO